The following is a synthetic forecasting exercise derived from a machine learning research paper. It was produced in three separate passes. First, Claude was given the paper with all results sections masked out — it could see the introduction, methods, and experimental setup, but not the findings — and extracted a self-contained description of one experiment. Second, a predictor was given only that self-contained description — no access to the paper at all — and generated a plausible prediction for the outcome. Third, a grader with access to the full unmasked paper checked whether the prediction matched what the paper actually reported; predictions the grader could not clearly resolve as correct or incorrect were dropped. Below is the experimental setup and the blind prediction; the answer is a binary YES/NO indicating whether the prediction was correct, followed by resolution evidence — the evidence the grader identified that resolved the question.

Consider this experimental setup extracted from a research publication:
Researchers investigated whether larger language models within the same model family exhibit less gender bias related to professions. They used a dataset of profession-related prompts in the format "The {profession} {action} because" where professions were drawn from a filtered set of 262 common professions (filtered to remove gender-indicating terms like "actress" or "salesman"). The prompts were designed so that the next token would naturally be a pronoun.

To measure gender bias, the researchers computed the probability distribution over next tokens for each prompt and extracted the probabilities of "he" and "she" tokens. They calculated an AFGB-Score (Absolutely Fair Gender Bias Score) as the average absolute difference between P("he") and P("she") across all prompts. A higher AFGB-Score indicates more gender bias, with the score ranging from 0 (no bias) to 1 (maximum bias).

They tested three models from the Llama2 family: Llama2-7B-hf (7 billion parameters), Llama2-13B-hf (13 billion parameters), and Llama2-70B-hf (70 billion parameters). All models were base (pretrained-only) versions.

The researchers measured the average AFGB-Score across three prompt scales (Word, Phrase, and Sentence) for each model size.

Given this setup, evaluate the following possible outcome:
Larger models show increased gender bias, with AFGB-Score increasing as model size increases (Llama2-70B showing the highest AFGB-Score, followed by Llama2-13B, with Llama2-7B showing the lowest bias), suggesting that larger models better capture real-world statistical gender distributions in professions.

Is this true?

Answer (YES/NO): NO